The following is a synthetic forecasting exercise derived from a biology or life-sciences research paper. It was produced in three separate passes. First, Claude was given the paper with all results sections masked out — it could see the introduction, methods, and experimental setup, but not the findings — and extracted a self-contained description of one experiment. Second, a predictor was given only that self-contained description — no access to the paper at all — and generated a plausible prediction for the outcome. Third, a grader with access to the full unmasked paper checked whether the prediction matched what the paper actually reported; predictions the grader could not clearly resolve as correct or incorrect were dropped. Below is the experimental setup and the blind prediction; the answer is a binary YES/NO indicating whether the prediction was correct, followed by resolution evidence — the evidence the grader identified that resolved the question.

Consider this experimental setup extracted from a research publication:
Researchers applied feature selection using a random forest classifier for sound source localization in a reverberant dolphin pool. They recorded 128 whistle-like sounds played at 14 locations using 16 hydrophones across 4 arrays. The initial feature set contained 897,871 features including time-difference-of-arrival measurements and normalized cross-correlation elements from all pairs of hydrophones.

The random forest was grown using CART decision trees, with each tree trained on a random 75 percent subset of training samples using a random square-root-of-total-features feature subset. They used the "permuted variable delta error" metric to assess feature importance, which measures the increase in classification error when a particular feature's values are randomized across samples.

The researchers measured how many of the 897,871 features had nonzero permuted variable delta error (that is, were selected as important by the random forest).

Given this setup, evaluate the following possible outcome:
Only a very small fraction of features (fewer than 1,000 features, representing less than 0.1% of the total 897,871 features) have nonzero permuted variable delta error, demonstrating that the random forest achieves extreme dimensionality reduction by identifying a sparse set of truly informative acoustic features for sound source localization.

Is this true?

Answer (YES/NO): NO